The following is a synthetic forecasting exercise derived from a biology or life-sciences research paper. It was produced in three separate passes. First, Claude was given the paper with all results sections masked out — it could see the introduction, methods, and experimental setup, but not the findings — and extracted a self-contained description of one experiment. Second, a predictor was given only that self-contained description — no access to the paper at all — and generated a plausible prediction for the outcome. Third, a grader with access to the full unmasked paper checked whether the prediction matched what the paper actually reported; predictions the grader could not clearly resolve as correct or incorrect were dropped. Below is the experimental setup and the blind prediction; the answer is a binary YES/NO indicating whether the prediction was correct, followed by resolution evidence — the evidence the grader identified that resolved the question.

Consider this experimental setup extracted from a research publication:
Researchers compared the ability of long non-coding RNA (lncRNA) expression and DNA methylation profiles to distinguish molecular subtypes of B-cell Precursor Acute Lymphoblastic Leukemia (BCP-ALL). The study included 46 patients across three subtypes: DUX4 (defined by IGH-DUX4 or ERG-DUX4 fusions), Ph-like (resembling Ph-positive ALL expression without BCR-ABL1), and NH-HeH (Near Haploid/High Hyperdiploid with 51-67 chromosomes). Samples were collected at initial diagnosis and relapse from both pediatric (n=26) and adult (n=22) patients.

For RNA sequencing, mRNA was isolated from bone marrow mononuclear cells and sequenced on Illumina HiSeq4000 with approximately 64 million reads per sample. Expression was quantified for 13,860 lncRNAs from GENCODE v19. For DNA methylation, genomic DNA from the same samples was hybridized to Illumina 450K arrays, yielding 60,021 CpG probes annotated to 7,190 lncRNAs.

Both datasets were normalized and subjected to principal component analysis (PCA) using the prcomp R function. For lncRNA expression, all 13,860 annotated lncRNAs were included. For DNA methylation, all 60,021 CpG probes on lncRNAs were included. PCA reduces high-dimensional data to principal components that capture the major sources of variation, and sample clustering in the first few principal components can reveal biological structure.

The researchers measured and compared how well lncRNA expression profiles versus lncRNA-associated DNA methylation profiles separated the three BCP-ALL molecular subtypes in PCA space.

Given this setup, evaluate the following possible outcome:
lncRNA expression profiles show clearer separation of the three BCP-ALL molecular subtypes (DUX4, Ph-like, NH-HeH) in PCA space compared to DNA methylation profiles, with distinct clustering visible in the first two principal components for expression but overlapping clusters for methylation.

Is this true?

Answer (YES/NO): NO